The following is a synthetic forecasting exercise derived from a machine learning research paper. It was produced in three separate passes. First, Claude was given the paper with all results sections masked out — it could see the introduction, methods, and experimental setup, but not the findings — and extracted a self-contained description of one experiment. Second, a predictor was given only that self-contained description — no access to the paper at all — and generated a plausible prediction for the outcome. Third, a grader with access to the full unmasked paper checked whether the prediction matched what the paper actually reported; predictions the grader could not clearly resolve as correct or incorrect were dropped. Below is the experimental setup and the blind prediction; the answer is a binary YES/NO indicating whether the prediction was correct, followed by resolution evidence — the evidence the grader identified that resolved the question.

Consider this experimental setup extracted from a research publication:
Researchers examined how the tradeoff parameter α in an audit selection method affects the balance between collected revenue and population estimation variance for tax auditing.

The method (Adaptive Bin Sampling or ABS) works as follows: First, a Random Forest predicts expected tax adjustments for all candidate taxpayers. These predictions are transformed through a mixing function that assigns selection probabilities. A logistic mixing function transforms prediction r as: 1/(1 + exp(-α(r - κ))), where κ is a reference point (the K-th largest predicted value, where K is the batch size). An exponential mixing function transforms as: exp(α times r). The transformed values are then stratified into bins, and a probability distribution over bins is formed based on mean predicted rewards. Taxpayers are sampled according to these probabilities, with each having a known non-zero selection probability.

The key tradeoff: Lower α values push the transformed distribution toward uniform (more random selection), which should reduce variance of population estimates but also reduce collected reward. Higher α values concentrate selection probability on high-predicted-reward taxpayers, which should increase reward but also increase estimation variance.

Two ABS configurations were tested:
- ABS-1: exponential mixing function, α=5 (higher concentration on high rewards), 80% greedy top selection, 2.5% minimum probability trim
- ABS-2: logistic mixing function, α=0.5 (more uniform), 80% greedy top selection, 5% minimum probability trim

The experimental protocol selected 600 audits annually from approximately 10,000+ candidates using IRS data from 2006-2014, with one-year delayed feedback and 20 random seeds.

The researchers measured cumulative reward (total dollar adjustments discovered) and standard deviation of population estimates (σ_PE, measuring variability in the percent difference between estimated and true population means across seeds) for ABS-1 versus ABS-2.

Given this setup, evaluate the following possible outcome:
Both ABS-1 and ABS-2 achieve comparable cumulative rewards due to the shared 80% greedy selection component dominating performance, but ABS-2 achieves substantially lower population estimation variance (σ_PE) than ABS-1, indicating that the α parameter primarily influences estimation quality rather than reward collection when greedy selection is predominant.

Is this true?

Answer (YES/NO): YES